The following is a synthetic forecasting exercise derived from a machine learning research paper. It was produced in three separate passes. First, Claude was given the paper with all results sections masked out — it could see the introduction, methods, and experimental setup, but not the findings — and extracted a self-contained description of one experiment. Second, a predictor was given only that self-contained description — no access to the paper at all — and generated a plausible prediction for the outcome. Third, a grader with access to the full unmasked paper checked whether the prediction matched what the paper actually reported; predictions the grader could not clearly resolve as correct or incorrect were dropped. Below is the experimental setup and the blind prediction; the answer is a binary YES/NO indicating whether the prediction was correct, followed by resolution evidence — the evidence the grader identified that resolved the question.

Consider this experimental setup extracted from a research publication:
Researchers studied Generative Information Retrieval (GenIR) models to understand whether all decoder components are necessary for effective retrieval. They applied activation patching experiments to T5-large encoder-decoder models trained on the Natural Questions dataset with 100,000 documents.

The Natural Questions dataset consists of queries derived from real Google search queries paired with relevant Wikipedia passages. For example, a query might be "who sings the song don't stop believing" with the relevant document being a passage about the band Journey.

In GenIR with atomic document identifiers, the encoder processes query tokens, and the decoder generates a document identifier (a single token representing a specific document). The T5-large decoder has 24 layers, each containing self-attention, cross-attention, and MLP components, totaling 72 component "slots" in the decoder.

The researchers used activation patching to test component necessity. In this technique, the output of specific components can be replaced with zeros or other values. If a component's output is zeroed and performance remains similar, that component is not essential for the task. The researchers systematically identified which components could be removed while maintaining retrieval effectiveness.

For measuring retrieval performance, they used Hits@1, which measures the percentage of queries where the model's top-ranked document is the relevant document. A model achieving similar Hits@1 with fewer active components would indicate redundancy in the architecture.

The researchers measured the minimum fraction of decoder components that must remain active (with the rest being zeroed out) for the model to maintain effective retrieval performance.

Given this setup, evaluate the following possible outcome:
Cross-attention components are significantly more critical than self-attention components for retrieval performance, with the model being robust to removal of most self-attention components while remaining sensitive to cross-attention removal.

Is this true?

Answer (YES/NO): YES